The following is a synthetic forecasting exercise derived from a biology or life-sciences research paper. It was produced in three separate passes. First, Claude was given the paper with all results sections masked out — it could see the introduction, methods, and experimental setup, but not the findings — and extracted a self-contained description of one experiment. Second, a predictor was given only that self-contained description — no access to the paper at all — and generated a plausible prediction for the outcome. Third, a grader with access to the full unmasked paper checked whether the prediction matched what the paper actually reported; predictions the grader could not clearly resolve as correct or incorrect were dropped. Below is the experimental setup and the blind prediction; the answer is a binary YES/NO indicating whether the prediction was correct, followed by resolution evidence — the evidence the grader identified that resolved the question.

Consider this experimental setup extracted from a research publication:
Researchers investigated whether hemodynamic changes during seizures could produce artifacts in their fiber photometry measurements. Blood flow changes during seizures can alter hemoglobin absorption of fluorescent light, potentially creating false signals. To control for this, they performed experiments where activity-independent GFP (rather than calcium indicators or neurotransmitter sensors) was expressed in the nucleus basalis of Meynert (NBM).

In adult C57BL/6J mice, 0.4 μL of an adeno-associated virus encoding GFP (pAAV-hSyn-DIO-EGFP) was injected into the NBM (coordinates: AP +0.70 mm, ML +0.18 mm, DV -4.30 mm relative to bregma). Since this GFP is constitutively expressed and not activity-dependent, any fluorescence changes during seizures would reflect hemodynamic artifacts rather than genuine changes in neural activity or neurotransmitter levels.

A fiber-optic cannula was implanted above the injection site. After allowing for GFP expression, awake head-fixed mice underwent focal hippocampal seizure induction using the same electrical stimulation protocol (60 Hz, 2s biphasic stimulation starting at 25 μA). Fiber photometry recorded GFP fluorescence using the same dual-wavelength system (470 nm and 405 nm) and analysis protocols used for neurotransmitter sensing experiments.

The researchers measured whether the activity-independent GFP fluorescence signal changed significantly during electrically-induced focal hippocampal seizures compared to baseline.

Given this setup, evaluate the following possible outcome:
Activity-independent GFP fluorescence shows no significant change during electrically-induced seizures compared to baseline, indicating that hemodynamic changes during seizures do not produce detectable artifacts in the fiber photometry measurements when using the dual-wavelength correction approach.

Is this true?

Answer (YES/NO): YES